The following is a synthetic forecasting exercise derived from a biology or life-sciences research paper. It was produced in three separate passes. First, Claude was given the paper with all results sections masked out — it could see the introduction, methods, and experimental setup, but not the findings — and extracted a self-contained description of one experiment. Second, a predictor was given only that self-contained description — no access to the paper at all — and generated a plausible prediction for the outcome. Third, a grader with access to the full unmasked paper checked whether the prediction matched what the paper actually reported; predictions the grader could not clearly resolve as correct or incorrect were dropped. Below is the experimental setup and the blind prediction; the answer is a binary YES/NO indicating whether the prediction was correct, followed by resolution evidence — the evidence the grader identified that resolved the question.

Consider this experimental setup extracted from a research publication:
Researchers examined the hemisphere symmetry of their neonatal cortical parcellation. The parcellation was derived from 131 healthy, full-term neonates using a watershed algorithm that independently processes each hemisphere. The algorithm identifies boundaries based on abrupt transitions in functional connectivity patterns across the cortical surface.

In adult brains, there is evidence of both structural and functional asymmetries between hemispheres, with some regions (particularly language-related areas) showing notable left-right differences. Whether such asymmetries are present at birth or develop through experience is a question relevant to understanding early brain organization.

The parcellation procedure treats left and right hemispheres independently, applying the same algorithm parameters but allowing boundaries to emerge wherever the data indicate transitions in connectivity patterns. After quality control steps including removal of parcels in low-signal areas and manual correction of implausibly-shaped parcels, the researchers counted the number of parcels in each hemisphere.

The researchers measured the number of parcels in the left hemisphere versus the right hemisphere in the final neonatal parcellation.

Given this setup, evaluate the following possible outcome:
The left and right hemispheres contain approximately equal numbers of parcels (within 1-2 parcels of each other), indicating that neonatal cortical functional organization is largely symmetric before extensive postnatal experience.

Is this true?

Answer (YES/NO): NO